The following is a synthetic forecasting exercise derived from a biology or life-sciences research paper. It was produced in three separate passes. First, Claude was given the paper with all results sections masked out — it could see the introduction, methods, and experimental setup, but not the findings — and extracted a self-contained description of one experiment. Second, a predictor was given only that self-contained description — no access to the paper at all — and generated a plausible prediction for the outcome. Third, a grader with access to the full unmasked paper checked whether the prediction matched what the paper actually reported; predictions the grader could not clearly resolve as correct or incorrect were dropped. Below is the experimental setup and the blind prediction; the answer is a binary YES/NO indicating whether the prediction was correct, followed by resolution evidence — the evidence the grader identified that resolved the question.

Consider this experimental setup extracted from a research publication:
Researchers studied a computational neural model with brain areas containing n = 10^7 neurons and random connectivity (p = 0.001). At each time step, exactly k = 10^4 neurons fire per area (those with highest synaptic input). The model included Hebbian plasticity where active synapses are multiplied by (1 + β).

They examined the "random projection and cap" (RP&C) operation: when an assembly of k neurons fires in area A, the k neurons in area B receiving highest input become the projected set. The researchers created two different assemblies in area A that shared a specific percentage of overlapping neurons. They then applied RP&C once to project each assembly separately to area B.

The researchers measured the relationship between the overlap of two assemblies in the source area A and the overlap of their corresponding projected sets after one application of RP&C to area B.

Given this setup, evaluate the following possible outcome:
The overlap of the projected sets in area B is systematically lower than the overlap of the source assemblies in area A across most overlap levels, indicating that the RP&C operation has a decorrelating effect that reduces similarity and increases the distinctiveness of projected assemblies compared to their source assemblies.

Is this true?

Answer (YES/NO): NO